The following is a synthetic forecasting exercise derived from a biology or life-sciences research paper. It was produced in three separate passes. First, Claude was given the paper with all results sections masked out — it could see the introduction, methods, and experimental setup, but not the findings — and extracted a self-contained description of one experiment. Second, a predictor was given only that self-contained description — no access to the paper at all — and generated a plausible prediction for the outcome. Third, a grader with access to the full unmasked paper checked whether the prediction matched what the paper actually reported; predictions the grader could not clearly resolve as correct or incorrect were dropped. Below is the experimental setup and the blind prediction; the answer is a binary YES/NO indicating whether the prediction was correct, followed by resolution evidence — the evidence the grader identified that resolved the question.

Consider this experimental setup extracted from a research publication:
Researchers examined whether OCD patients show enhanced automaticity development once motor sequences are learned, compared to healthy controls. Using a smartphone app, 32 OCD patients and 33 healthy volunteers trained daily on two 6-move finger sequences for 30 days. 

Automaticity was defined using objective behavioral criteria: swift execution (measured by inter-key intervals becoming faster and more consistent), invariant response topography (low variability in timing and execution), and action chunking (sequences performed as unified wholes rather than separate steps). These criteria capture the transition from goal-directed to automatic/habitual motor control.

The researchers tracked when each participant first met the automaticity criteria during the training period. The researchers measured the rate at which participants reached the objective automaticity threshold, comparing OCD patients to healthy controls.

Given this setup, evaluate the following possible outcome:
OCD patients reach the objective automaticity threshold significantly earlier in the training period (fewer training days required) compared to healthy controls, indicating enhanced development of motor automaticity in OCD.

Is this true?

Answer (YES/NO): NO